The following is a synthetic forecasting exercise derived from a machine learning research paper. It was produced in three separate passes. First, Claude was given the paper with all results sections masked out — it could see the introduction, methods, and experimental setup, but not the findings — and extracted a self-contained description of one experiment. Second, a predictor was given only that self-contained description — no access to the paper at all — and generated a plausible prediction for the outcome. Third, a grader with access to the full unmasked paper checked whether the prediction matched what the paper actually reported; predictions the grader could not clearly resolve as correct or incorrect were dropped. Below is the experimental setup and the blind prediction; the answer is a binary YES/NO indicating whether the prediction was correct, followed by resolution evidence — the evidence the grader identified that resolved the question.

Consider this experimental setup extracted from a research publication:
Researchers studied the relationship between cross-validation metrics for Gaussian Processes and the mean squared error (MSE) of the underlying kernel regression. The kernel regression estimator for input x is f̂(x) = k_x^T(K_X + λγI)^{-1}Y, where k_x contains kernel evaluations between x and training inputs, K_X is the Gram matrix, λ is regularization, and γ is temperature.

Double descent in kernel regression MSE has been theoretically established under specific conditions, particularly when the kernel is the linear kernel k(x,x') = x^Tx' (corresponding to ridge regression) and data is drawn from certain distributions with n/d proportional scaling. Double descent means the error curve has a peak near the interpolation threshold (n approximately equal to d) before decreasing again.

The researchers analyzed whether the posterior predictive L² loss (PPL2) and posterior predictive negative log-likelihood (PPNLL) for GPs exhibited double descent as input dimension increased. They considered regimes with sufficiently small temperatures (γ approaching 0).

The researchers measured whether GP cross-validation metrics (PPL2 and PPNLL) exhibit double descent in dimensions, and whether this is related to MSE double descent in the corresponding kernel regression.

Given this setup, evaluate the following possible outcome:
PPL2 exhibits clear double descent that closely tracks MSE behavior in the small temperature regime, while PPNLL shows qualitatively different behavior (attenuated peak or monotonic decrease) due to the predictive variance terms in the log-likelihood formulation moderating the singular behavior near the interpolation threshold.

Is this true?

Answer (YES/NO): NO